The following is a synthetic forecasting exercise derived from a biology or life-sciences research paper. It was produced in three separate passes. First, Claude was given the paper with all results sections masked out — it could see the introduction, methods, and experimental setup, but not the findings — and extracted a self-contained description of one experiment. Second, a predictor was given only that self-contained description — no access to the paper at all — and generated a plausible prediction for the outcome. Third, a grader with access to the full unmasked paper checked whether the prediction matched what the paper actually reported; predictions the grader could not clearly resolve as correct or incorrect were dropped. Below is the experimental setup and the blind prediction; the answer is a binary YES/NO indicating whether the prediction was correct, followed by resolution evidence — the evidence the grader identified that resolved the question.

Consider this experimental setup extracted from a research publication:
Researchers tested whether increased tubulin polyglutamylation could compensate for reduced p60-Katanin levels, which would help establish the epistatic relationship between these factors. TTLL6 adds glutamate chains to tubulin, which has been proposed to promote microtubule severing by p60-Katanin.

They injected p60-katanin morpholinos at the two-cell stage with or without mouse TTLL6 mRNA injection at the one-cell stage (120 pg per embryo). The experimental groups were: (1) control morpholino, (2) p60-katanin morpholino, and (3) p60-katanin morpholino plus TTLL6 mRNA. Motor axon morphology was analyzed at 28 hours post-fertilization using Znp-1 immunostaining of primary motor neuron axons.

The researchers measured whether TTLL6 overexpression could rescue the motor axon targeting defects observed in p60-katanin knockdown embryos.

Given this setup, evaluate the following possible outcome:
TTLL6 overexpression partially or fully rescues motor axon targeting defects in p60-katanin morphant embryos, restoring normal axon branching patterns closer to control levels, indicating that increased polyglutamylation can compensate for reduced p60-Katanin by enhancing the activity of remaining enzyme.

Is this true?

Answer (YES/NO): YES